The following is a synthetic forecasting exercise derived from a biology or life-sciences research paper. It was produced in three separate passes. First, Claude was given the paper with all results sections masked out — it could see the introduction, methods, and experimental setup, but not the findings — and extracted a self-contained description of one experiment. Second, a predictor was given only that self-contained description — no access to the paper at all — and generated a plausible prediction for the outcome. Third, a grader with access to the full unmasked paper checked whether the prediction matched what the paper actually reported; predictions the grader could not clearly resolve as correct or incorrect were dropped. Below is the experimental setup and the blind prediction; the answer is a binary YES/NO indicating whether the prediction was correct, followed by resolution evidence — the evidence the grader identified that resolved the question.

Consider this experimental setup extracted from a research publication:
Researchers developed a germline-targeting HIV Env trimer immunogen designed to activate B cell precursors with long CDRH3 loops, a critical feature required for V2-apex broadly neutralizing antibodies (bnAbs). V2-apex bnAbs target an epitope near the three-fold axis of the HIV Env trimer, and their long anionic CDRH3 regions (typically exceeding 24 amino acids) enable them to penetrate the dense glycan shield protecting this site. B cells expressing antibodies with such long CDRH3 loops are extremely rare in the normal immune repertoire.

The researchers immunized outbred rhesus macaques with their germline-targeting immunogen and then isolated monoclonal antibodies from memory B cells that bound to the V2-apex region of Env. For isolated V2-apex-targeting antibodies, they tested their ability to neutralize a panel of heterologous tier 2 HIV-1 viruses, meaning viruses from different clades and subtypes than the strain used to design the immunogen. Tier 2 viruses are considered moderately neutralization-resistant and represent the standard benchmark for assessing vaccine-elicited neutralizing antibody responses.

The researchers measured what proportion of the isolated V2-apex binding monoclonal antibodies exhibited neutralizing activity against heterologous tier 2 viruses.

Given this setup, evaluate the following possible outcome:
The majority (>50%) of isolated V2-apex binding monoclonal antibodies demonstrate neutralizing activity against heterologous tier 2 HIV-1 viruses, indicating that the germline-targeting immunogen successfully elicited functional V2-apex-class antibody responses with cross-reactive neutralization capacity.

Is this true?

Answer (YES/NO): NO